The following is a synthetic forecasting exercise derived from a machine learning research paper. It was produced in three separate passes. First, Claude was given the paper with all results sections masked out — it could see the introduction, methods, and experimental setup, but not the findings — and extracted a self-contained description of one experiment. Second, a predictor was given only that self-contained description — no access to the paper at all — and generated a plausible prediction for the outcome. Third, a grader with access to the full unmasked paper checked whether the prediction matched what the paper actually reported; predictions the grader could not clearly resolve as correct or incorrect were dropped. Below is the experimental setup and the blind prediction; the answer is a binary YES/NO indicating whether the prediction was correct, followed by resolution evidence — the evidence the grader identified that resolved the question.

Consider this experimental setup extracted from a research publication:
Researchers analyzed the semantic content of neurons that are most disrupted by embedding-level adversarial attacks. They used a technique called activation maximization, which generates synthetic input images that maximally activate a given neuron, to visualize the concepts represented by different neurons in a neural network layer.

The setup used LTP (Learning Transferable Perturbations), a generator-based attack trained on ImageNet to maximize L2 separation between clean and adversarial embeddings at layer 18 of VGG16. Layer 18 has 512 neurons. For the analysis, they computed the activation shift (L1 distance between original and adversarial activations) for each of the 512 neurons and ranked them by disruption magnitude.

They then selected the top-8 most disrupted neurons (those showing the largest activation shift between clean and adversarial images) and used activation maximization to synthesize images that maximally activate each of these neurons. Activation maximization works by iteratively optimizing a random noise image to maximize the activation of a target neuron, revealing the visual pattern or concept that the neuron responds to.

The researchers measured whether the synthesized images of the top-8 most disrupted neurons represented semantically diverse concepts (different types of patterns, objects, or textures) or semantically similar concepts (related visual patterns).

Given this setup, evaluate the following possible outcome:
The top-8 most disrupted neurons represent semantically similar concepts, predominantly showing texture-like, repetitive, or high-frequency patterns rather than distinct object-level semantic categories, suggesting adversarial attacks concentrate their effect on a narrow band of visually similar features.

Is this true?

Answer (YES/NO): YES